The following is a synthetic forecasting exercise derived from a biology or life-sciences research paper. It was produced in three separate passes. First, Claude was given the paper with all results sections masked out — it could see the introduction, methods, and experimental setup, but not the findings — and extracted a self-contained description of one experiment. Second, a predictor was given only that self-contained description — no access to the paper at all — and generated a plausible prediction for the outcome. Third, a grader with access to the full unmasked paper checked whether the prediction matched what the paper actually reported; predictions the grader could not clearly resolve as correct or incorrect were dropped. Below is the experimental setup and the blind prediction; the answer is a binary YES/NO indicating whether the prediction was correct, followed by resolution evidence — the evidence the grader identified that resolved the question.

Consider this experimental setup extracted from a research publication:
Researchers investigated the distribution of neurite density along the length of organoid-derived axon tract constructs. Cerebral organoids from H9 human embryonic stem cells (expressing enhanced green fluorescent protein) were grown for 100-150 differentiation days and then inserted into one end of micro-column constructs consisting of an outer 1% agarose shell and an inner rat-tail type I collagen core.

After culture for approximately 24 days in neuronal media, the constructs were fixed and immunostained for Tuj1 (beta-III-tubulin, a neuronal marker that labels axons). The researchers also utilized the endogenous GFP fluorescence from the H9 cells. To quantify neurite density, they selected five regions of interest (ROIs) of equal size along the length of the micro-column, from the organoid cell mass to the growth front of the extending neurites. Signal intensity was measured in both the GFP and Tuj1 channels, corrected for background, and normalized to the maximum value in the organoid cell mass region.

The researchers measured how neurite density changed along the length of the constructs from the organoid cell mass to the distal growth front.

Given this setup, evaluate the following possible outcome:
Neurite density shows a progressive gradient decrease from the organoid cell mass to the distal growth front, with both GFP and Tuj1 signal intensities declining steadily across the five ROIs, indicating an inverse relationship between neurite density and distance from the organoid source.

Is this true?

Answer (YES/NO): YES